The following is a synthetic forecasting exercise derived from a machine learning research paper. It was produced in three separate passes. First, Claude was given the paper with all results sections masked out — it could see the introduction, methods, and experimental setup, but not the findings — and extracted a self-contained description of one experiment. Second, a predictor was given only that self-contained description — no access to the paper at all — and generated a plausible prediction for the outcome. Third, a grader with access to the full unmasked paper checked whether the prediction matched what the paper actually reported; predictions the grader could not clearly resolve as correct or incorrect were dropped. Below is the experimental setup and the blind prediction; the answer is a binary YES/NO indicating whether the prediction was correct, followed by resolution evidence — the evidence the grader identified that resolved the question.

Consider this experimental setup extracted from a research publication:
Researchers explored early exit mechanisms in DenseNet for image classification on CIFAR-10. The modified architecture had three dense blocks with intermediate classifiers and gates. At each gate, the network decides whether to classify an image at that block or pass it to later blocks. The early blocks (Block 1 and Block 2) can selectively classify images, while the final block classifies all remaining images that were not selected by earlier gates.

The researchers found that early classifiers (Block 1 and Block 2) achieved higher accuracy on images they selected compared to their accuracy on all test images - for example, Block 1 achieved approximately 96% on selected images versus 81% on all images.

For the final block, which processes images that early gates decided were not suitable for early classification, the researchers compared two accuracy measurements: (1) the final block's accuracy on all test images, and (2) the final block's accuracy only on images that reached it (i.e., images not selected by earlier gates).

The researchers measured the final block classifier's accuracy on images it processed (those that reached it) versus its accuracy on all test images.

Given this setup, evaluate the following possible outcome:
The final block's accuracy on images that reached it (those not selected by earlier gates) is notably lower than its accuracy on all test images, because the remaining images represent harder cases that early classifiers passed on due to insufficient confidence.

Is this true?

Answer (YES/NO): NO